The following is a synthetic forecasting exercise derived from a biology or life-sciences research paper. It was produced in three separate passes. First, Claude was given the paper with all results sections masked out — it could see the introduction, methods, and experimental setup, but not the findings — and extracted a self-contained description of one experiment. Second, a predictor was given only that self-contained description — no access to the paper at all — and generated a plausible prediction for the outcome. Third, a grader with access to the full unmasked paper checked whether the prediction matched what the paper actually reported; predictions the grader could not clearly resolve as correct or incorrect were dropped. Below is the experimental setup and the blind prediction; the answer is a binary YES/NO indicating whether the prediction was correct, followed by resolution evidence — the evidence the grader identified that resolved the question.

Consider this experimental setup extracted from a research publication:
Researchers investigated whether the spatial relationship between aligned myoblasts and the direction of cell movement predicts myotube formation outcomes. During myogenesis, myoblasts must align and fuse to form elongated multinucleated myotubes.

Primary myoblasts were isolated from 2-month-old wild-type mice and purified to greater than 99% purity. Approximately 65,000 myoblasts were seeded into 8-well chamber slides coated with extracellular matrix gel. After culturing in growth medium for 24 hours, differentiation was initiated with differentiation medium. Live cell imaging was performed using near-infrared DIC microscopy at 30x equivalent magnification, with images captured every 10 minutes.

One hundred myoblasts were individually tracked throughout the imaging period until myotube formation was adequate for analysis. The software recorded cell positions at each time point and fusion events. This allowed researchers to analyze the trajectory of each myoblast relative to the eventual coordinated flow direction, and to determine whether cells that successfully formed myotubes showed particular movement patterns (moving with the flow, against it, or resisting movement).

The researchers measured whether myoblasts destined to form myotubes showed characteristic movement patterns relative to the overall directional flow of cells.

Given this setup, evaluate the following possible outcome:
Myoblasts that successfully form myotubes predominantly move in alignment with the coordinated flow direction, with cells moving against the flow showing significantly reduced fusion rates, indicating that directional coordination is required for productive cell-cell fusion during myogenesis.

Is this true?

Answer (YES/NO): NO